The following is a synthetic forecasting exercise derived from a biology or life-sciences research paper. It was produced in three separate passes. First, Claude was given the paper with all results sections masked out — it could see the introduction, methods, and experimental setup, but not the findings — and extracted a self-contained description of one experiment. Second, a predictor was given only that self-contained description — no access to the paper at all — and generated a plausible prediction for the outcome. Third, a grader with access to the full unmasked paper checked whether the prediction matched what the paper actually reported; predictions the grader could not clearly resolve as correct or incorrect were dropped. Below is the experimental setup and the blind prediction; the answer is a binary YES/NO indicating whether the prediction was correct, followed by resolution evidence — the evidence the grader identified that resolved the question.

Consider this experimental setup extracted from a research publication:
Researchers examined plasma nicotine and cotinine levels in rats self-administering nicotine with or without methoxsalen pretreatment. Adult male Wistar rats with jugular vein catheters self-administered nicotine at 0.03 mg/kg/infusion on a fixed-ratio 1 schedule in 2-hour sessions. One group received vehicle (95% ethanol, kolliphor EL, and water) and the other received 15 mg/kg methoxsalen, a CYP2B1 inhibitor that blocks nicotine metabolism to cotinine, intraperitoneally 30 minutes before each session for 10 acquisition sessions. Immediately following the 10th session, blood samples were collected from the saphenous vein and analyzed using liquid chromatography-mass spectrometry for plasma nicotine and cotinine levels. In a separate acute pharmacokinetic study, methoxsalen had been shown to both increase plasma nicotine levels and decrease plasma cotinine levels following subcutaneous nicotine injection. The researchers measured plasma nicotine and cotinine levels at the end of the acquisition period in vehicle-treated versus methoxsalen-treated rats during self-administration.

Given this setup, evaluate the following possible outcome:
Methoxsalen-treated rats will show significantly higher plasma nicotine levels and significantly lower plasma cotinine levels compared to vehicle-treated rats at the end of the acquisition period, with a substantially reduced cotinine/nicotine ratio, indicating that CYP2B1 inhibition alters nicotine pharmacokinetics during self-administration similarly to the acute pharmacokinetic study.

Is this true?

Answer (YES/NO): NO